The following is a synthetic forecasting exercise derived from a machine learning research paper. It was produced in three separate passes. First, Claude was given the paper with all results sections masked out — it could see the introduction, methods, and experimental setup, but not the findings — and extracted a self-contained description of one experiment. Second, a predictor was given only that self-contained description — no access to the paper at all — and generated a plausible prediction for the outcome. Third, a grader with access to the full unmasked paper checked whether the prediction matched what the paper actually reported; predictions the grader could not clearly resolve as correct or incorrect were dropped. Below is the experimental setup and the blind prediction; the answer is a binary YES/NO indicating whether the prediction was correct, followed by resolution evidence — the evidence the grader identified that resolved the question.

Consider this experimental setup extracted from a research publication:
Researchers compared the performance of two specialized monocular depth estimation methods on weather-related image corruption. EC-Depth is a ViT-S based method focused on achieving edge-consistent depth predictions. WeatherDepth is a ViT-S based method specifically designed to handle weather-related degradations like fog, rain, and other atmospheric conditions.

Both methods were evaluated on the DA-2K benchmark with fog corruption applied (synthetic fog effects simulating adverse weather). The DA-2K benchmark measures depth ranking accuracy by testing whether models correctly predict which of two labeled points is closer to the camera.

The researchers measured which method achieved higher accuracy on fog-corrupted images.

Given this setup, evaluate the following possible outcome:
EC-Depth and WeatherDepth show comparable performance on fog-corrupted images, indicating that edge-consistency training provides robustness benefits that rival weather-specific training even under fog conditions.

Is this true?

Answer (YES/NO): NO